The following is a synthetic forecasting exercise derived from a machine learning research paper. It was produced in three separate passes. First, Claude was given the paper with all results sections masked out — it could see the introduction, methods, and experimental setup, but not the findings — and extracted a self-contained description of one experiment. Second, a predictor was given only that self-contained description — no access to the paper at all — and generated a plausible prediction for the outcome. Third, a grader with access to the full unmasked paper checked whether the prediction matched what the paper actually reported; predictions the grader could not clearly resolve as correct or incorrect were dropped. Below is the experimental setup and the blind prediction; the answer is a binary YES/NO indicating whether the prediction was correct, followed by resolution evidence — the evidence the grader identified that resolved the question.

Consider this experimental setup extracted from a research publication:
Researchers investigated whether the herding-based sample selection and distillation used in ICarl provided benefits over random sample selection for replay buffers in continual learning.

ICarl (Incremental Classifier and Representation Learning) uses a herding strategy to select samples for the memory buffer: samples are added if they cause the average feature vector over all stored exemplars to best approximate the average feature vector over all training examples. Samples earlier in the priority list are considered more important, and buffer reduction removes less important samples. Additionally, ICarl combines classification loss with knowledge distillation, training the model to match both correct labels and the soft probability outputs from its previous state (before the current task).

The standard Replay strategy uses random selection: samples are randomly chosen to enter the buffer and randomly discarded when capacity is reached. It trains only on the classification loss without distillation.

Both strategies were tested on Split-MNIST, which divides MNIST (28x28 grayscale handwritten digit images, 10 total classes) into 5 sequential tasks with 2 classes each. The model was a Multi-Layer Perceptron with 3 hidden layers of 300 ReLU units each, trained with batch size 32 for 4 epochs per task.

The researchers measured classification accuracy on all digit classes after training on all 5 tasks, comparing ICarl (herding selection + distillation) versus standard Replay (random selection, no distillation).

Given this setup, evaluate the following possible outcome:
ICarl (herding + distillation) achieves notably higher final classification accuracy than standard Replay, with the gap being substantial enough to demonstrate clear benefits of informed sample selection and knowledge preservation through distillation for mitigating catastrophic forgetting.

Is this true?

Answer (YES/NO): NO